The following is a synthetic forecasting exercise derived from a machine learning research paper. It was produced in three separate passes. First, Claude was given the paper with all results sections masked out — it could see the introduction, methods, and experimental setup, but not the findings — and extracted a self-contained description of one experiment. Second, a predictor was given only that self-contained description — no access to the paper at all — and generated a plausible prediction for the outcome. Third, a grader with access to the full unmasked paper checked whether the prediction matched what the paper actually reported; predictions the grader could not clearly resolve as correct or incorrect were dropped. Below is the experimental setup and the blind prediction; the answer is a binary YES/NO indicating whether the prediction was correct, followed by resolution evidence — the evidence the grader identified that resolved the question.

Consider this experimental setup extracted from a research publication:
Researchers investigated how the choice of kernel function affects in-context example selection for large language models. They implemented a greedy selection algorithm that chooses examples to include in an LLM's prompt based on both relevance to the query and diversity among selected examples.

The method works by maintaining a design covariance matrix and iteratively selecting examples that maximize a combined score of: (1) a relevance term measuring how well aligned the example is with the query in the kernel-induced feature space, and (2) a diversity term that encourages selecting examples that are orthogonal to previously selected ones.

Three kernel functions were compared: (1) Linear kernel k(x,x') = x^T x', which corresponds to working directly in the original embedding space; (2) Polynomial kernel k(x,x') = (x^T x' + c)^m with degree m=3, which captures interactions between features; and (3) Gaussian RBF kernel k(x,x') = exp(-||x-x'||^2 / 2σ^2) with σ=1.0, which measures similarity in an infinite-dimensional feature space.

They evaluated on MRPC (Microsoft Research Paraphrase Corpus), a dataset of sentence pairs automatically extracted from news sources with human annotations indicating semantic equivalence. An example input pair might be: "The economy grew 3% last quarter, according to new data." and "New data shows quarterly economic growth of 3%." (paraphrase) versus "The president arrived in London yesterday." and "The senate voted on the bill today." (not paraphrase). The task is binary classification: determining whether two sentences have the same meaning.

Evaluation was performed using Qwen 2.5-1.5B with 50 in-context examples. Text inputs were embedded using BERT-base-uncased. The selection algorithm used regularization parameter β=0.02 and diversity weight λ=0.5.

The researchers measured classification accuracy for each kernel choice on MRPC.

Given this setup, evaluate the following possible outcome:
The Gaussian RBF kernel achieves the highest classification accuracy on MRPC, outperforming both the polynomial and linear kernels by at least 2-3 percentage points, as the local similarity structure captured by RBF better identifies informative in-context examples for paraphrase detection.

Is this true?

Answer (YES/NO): NO